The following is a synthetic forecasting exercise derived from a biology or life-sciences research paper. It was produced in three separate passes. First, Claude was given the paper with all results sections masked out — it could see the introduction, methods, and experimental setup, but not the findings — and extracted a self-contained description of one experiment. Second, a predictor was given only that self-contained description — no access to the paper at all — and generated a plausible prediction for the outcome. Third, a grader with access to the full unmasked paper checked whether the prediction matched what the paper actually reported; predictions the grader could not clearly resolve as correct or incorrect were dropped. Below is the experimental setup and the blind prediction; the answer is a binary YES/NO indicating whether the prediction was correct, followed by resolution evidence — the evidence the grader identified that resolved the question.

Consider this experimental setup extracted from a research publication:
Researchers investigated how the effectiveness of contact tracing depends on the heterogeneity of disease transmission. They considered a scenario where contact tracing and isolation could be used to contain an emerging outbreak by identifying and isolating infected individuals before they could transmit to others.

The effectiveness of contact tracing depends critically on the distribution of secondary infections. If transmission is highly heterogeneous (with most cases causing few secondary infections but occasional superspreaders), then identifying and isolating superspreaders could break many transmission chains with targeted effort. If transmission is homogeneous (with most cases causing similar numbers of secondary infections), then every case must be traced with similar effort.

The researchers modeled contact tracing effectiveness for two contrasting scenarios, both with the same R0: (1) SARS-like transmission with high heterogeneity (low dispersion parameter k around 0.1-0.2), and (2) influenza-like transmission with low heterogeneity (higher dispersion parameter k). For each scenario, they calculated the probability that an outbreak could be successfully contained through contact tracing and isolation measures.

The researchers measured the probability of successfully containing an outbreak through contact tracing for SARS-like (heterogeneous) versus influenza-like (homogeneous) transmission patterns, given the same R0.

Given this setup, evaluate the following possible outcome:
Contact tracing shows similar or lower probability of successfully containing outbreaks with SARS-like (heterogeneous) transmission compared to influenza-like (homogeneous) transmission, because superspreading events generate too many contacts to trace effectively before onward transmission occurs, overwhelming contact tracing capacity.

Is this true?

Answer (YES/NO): NO